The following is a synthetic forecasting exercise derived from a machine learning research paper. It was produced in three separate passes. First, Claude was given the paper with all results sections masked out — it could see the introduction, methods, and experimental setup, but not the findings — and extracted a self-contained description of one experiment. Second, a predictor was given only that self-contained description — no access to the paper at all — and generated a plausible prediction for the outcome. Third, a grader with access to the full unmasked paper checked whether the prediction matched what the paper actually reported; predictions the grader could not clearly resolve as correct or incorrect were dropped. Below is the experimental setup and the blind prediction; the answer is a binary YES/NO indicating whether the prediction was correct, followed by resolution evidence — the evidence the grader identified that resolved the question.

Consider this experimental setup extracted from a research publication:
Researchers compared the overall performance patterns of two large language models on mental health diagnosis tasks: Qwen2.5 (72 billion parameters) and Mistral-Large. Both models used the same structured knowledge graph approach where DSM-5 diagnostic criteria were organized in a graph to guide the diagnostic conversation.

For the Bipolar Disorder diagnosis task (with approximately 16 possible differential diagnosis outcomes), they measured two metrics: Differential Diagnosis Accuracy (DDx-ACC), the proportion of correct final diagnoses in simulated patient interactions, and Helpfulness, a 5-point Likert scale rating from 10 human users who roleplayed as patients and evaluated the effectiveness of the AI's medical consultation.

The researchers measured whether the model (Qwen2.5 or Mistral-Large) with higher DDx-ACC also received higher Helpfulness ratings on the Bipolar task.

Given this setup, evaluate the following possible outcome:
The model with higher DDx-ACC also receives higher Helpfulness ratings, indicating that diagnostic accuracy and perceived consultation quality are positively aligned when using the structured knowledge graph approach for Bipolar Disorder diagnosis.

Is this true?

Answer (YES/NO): YES